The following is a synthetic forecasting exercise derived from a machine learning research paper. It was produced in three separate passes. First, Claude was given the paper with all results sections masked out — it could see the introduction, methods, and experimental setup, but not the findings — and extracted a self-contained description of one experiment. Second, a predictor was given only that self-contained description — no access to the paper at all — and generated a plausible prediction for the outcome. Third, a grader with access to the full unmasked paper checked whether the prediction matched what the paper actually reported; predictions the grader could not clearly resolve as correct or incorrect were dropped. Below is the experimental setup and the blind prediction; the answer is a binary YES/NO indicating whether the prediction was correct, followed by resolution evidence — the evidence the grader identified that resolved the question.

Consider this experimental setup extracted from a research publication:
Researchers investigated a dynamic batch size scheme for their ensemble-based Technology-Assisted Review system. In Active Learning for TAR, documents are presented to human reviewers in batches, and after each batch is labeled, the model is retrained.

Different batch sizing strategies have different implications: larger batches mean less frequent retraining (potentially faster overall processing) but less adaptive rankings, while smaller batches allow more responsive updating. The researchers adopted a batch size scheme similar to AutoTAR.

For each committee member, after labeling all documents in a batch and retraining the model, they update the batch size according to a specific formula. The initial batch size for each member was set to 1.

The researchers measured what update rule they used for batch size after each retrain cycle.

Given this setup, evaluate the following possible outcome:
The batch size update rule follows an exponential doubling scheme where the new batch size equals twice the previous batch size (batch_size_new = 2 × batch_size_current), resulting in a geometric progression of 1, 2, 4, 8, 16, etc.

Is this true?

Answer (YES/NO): NO